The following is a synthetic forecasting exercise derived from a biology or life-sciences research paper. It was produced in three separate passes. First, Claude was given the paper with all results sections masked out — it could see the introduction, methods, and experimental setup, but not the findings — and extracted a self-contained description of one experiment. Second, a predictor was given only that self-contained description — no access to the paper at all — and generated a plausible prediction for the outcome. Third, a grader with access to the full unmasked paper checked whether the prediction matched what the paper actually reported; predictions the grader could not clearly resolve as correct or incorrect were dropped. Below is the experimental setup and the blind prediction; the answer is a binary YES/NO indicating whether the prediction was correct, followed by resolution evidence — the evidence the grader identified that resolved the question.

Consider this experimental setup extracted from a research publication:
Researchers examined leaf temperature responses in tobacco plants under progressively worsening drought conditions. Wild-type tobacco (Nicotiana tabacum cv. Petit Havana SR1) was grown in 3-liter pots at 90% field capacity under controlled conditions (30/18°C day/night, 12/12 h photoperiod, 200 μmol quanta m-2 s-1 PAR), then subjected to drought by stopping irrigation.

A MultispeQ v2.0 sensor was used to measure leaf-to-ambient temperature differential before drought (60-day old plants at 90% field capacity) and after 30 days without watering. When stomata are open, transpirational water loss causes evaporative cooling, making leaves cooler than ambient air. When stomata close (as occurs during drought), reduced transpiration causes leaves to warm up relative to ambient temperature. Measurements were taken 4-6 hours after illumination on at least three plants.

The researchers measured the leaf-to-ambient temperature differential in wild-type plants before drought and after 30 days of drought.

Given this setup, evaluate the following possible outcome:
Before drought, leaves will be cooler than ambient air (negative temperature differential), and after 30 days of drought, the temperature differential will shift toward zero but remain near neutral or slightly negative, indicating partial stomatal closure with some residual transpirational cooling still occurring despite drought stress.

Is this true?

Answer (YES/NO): NO